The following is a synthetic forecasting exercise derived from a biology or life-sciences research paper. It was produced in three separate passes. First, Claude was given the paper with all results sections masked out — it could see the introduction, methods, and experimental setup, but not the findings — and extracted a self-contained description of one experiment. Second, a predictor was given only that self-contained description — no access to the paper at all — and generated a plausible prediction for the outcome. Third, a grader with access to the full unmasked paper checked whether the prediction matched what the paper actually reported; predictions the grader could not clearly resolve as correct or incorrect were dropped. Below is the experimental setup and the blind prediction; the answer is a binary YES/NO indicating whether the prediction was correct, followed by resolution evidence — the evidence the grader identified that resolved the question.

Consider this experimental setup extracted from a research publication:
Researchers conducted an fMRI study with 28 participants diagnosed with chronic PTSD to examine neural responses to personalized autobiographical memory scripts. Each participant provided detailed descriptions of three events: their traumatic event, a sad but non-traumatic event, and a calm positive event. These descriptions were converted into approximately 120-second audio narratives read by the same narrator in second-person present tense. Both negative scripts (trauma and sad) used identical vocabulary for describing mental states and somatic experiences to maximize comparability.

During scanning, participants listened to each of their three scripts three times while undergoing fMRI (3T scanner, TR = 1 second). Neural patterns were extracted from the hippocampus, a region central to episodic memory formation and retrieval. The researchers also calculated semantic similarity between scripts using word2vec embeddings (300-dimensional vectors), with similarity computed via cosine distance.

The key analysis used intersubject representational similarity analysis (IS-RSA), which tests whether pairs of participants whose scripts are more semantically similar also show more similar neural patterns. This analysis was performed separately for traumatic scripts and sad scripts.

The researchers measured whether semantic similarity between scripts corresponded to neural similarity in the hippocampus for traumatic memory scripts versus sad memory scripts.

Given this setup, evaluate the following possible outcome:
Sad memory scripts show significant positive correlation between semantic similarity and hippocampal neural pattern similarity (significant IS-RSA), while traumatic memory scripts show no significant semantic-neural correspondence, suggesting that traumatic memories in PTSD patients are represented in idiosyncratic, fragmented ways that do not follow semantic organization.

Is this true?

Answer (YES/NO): YES